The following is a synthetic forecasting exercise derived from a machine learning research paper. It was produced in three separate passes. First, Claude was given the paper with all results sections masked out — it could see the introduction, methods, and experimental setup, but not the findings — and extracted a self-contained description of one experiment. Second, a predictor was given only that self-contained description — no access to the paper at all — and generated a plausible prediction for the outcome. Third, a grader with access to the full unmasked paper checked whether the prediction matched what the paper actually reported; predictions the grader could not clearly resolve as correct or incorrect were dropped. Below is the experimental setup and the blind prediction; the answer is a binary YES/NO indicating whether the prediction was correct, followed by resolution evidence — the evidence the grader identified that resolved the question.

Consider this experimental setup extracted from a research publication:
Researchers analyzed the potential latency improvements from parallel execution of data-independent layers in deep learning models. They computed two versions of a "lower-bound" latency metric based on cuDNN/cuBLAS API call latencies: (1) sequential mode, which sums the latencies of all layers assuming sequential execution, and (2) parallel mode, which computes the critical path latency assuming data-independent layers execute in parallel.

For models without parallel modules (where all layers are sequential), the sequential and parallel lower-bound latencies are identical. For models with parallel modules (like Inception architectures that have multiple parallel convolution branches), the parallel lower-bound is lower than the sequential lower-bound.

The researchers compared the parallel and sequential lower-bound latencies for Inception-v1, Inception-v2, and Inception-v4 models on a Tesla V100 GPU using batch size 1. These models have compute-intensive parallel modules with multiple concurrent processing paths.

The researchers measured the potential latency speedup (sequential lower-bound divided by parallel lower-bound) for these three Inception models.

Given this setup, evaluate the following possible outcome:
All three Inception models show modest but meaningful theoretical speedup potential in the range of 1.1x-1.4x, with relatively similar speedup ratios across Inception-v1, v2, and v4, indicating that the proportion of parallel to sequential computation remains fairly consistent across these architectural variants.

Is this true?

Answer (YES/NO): NO